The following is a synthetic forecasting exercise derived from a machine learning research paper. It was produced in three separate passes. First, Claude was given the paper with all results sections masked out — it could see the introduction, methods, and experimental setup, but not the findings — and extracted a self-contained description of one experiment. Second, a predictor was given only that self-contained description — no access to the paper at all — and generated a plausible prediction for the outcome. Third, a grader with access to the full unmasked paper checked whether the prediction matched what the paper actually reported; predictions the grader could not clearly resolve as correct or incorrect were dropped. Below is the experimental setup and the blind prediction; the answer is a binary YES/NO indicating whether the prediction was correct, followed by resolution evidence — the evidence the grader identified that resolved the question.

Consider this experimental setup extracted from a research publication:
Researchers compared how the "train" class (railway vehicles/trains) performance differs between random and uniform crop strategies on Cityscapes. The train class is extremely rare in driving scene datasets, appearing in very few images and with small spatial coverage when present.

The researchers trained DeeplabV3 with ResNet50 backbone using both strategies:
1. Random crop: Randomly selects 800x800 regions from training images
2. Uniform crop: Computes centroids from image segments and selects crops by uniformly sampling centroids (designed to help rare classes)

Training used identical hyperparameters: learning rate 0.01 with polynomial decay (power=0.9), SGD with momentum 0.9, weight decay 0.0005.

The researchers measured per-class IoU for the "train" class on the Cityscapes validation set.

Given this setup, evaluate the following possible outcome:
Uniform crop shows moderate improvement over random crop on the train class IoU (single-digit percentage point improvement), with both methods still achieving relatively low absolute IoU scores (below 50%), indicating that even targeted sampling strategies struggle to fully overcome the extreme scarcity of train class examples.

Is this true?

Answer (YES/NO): NO